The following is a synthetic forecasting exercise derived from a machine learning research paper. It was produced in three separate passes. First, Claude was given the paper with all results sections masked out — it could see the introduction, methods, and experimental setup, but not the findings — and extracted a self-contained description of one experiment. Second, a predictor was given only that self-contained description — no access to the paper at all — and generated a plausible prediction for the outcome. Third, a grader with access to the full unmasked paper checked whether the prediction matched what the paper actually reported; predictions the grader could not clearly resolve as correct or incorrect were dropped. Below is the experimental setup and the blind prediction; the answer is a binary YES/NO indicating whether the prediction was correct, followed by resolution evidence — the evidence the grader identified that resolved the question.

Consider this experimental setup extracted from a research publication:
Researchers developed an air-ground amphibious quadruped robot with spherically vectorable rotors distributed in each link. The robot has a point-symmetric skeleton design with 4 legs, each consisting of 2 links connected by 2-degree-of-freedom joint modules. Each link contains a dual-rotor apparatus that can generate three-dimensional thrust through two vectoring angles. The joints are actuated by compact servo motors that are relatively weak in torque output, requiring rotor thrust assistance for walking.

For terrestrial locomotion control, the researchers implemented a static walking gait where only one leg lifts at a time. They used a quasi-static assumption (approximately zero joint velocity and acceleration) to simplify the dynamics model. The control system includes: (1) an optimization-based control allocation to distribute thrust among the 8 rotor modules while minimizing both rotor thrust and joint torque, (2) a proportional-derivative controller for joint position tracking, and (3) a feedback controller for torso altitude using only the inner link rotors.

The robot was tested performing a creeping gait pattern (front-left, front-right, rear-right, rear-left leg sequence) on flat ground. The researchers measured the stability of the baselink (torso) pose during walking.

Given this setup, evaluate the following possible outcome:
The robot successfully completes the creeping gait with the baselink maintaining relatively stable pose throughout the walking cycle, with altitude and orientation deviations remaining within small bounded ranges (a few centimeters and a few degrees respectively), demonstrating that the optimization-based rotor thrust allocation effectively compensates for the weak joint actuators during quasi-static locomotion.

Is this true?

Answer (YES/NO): NO